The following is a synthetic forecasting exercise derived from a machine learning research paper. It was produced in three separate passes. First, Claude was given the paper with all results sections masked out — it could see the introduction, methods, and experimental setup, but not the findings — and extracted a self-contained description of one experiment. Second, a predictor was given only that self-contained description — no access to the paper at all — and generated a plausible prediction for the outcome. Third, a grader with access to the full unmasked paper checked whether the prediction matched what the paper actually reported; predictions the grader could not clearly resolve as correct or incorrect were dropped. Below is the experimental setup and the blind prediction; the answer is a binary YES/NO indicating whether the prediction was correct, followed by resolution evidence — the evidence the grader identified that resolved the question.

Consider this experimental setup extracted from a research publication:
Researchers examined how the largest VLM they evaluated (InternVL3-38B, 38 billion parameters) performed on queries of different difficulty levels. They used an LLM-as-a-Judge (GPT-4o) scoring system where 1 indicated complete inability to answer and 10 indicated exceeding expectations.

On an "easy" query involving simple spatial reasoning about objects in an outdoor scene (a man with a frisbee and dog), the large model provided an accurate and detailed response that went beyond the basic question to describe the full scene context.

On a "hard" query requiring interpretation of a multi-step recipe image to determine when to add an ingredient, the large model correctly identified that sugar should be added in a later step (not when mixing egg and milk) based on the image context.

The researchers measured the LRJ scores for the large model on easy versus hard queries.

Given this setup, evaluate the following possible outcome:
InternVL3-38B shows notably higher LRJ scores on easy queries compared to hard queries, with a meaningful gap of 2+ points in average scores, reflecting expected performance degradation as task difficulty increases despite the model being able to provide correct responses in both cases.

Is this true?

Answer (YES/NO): NO